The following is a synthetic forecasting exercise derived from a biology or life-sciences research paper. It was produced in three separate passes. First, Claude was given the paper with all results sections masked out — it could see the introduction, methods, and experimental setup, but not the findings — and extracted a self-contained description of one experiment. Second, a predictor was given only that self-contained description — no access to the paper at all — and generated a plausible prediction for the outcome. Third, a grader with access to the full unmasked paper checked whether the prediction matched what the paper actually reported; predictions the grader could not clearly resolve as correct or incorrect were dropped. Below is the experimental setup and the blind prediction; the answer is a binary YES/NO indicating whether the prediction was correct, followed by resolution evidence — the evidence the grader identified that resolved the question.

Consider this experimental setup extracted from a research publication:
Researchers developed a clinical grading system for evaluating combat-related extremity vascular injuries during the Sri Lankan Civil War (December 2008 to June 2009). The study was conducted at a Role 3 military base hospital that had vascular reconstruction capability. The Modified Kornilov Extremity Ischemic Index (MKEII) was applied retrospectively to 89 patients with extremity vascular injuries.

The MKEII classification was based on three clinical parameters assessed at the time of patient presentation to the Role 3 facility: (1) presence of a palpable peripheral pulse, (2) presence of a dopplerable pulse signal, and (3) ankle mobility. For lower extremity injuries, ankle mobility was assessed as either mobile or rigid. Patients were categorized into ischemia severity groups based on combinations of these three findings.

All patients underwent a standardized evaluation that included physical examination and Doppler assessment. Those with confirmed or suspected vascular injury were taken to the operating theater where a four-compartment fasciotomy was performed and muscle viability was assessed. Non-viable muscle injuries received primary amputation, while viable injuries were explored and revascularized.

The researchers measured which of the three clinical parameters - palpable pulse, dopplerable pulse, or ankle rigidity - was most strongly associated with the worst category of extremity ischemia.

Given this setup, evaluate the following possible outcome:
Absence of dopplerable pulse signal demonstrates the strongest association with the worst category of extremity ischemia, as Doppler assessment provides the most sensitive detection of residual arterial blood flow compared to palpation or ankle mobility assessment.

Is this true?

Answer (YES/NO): NO